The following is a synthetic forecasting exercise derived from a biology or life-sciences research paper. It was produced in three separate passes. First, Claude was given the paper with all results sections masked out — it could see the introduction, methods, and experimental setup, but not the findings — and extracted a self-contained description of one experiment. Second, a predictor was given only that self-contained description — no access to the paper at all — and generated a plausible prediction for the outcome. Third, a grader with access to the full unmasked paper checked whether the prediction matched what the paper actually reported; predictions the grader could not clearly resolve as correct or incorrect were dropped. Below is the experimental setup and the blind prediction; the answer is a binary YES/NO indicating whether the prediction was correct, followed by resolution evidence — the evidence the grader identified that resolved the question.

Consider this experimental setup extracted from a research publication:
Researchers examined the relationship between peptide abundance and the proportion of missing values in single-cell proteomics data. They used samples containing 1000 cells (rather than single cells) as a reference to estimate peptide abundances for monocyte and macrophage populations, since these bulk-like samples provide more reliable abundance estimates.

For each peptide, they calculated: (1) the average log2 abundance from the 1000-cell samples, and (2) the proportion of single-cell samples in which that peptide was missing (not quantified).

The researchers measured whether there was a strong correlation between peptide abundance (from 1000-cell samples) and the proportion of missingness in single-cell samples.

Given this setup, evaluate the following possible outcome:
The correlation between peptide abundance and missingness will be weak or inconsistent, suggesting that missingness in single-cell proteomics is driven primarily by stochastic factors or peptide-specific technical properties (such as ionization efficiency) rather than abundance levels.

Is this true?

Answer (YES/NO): YES